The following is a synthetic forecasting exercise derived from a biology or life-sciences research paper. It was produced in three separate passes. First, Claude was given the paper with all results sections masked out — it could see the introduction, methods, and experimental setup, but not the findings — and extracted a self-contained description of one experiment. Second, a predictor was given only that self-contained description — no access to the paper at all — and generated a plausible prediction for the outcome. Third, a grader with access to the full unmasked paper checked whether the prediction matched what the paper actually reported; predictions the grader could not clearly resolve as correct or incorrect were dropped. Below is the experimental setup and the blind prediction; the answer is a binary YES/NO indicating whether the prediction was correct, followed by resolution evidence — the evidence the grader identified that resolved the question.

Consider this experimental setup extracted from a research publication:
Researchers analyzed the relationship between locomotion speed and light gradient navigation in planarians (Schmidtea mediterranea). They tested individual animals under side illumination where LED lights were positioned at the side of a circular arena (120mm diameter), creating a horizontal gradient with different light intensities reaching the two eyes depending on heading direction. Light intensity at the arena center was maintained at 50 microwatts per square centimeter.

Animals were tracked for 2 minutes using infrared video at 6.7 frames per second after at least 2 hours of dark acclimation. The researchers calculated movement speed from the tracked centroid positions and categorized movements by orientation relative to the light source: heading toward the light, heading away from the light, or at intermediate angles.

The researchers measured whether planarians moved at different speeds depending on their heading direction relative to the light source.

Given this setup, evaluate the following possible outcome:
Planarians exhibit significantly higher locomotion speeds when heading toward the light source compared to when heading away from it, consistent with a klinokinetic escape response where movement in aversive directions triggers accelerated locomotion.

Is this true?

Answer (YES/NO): NO